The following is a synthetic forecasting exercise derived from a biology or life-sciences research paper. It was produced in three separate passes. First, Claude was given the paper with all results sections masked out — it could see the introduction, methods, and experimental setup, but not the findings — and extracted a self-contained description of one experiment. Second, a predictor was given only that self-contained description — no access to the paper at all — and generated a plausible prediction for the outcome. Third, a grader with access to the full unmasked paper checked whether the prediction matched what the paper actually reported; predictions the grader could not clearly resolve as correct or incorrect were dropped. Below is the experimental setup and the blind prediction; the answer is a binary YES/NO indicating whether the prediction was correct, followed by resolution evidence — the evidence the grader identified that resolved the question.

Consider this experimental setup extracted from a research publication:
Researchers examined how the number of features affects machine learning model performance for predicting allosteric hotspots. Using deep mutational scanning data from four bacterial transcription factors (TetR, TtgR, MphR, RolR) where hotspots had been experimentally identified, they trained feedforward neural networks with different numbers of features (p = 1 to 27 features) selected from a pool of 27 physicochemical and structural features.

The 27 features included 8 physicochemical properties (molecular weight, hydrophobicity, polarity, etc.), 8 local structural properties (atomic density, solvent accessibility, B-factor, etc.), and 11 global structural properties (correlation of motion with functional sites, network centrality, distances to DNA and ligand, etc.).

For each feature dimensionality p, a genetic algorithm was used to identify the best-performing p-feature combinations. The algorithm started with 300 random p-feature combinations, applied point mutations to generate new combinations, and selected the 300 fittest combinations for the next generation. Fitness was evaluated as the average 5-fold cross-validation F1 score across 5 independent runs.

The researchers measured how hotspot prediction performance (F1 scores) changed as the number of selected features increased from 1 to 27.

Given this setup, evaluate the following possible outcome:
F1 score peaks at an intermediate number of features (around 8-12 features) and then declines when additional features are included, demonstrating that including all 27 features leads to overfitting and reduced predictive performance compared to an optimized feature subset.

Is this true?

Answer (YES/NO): NO